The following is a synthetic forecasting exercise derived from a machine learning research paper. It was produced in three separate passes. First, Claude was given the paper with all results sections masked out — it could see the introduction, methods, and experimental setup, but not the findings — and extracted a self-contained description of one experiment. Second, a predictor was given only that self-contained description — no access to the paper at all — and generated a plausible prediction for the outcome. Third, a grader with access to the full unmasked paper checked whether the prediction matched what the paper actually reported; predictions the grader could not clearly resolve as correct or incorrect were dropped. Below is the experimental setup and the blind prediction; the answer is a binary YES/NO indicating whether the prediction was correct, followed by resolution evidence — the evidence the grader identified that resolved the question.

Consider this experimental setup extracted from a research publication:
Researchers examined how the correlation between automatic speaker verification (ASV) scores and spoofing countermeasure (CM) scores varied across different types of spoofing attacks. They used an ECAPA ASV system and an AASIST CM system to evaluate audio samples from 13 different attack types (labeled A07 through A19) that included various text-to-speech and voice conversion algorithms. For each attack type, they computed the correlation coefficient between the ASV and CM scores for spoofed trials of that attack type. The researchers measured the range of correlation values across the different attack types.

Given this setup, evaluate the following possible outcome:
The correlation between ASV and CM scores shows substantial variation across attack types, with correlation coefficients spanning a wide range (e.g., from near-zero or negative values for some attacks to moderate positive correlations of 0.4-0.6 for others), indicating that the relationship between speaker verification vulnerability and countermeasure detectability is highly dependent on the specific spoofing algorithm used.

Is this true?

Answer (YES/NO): YES